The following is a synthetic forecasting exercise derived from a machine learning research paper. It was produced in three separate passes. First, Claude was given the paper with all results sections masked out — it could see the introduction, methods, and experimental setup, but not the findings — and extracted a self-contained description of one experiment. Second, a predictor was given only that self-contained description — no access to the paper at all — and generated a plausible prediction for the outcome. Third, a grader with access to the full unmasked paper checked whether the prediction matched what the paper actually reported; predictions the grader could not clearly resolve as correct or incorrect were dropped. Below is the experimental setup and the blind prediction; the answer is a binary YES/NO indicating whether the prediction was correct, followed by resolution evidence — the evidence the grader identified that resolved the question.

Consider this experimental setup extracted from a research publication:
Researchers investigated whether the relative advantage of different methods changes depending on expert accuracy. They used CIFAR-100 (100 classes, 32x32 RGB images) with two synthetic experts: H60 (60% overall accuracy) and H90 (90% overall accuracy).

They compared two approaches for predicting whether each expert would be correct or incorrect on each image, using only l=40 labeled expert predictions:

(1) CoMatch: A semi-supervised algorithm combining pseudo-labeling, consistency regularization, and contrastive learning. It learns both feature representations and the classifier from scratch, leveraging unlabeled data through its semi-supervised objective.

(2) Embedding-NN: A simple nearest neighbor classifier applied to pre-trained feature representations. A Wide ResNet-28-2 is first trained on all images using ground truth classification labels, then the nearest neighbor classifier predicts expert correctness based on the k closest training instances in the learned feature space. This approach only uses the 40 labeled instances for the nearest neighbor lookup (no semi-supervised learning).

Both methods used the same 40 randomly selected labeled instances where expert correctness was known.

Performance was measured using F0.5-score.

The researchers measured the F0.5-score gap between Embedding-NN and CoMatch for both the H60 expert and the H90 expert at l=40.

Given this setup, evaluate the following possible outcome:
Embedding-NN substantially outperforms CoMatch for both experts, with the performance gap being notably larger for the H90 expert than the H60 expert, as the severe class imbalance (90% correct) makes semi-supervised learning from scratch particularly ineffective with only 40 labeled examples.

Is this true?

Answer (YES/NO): NO